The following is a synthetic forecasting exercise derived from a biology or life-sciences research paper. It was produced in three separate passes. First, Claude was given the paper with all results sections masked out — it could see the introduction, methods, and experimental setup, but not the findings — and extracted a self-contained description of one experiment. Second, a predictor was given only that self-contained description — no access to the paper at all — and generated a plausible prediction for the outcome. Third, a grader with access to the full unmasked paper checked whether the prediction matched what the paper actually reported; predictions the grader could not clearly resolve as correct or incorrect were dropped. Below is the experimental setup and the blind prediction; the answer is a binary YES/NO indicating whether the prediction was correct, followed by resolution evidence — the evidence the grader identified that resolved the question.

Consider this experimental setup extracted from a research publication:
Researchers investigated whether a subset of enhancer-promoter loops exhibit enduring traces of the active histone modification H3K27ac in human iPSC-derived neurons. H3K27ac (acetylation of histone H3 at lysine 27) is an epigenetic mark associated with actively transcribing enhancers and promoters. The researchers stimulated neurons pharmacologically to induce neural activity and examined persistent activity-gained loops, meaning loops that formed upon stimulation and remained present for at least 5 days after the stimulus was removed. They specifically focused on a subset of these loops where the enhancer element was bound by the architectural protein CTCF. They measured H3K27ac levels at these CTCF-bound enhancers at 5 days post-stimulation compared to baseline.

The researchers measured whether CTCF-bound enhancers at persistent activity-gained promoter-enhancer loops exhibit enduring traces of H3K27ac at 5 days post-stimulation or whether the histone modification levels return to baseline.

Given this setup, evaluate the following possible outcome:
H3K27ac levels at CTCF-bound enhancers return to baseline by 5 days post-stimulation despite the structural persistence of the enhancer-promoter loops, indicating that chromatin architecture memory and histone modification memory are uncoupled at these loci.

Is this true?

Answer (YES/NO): NO